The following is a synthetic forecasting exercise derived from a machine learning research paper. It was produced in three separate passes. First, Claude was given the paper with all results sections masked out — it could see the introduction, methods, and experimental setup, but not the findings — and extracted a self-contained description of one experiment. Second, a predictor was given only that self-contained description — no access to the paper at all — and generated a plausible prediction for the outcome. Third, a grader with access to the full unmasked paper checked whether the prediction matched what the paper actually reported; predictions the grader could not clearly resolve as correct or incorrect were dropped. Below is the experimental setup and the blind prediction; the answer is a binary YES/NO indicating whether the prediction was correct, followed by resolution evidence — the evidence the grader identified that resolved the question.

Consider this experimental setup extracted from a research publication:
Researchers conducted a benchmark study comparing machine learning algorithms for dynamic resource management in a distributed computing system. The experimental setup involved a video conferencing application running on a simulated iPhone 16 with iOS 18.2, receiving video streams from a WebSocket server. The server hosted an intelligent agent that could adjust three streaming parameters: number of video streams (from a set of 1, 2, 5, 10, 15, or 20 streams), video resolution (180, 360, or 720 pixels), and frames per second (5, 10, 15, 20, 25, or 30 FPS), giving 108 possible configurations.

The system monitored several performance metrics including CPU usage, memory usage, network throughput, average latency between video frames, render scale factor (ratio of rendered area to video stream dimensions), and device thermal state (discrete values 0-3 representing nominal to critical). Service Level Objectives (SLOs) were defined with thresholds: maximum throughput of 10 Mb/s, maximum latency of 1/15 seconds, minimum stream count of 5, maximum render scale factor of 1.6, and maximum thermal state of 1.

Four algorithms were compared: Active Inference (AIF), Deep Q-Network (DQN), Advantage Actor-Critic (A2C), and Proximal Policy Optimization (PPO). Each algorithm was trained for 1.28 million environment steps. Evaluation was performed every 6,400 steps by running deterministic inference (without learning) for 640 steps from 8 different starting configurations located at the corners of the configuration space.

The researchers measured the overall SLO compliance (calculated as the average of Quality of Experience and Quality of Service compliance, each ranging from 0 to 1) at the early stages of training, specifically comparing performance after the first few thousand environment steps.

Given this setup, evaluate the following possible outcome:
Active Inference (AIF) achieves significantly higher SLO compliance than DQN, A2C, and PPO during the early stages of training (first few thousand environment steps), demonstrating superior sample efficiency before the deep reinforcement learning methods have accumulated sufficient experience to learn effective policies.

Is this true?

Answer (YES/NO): NO